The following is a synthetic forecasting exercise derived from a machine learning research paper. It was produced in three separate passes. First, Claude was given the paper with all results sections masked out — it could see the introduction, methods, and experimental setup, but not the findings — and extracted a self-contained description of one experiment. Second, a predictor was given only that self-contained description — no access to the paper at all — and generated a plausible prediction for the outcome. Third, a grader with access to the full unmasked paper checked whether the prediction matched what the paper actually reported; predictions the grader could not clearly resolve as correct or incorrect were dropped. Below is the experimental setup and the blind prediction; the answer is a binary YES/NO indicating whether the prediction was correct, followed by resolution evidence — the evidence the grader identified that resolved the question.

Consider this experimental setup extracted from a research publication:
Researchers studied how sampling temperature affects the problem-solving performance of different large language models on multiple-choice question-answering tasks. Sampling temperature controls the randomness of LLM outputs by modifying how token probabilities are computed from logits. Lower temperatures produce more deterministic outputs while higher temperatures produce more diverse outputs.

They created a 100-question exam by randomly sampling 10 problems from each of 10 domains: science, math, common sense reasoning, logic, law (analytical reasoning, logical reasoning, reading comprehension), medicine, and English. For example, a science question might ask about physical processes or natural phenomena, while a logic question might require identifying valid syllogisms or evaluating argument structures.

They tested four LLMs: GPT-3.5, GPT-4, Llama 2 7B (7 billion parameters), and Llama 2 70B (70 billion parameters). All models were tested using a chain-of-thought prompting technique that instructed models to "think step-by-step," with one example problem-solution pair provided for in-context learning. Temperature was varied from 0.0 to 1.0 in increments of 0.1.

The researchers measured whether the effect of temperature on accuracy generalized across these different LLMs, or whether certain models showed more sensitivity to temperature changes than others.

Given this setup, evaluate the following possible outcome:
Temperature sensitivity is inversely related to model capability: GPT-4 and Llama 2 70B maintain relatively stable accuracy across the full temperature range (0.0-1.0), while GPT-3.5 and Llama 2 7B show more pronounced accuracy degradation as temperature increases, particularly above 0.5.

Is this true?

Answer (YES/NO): NO